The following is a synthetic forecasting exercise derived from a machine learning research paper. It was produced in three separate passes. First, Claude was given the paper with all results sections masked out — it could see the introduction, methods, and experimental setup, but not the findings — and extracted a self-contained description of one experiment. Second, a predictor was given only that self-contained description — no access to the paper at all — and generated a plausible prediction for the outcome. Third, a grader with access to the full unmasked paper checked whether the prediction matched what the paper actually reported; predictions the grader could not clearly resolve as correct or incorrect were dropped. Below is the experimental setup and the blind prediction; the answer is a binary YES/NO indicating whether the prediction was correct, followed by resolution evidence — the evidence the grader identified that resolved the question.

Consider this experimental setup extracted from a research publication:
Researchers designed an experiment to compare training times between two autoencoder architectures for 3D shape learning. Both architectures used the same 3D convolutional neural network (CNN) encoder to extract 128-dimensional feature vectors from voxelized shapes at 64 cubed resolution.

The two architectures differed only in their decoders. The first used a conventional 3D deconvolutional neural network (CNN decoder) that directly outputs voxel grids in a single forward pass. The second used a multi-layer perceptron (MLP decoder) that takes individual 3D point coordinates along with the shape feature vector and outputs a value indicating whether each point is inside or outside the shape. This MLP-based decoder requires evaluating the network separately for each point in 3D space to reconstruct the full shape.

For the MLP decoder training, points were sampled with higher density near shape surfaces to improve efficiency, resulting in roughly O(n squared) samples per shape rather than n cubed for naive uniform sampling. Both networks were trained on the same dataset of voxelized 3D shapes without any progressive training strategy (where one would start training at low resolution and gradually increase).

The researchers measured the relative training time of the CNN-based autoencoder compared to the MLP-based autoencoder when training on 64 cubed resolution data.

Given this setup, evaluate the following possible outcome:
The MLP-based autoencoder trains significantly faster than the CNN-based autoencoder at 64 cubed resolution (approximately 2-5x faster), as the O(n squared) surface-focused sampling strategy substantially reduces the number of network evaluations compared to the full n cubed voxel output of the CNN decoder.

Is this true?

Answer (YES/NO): NO